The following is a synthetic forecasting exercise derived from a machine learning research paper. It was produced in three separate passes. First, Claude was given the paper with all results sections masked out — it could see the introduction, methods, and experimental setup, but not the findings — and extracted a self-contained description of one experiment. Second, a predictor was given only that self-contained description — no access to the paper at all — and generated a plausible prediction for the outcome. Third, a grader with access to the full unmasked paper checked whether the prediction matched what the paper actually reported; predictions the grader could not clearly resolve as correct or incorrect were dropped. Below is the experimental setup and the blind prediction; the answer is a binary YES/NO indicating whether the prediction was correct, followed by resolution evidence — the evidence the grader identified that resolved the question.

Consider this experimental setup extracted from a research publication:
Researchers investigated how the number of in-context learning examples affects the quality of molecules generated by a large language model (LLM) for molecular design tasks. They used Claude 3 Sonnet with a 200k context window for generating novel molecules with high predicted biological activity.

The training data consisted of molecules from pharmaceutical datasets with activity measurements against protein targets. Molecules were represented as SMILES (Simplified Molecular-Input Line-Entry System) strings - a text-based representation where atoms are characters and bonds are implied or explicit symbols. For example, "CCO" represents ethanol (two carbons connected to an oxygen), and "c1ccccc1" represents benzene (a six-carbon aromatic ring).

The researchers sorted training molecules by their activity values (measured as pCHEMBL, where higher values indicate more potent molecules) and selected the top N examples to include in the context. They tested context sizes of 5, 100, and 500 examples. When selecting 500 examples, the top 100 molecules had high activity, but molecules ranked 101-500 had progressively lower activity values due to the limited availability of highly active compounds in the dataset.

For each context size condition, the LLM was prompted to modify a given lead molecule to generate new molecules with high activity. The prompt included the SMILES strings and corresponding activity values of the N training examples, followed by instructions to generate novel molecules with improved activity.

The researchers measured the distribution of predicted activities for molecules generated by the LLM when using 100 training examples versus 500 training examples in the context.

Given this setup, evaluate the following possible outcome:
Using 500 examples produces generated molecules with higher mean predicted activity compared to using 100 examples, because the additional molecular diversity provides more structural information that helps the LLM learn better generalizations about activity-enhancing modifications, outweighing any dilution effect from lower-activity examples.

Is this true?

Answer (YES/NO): NO